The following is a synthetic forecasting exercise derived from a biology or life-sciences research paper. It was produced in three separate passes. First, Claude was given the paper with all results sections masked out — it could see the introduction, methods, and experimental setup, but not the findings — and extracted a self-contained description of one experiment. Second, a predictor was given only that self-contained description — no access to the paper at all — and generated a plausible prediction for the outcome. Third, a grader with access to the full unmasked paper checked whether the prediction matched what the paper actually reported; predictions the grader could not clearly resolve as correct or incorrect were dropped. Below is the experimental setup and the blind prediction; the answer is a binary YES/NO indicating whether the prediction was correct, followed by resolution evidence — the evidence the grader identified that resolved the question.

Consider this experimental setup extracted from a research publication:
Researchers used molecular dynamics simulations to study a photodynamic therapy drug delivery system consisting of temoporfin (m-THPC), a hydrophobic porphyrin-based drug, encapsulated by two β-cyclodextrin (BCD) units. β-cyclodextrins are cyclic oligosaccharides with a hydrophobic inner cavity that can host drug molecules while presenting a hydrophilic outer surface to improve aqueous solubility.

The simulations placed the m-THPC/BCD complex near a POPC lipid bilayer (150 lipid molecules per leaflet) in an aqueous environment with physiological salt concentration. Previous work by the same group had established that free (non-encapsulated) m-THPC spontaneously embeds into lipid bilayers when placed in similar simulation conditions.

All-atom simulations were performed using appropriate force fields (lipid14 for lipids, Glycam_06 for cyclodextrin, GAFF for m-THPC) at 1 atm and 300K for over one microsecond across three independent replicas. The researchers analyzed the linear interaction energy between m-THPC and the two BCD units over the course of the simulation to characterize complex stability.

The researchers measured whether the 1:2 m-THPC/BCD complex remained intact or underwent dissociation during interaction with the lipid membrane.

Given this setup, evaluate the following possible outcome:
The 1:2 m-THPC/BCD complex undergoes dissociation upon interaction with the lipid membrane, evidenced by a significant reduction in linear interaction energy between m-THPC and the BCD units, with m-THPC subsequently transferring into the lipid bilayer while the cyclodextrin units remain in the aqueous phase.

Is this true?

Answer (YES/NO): NO